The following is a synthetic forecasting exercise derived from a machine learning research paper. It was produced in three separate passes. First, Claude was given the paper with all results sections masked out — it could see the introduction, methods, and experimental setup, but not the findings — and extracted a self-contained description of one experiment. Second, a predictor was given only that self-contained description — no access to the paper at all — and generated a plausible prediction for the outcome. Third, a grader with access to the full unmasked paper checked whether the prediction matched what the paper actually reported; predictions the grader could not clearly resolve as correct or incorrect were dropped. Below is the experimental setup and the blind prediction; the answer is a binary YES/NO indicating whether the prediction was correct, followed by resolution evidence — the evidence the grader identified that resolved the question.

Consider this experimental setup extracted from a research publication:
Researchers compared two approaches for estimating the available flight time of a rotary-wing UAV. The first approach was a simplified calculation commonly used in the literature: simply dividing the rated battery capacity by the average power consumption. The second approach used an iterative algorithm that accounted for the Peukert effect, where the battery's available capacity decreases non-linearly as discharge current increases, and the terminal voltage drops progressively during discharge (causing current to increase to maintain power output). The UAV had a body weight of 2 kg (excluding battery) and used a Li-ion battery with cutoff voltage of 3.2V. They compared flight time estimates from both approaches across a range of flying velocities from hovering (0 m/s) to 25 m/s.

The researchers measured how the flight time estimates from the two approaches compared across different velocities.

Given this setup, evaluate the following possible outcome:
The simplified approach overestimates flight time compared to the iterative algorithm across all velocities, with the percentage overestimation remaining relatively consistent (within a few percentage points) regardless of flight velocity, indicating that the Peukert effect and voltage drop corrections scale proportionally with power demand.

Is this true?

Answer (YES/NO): NO